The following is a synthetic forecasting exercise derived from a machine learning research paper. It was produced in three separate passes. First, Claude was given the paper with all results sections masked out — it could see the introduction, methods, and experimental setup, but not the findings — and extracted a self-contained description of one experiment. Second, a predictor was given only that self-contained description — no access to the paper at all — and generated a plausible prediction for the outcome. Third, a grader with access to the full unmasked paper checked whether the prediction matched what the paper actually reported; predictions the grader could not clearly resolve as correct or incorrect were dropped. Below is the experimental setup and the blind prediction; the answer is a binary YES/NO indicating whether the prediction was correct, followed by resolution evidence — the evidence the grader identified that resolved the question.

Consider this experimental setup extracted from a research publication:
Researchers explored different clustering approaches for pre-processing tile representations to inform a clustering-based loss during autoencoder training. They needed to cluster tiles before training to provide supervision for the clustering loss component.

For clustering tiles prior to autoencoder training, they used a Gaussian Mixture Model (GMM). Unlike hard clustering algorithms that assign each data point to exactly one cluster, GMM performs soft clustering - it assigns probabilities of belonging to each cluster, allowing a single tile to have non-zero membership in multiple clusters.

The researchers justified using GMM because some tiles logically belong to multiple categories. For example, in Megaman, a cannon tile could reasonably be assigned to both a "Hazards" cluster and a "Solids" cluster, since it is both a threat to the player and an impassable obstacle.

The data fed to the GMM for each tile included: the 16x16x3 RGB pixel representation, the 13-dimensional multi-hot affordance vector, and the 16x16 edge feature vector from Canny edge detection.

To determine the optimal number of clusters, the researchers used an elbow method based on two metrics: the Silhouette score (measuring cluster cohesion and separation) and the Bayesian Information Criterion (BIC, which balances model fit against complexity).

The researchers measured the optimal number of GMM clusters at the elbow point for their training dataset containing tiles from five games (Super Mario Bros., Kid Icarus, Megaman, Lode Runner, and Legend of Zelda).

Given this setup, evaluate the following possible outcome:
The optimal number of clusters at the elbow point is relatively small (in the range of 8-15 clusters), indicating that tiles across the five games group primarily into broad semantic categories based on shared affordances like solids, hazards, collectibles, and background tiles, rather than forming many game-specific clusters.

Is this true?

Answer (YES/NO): YES